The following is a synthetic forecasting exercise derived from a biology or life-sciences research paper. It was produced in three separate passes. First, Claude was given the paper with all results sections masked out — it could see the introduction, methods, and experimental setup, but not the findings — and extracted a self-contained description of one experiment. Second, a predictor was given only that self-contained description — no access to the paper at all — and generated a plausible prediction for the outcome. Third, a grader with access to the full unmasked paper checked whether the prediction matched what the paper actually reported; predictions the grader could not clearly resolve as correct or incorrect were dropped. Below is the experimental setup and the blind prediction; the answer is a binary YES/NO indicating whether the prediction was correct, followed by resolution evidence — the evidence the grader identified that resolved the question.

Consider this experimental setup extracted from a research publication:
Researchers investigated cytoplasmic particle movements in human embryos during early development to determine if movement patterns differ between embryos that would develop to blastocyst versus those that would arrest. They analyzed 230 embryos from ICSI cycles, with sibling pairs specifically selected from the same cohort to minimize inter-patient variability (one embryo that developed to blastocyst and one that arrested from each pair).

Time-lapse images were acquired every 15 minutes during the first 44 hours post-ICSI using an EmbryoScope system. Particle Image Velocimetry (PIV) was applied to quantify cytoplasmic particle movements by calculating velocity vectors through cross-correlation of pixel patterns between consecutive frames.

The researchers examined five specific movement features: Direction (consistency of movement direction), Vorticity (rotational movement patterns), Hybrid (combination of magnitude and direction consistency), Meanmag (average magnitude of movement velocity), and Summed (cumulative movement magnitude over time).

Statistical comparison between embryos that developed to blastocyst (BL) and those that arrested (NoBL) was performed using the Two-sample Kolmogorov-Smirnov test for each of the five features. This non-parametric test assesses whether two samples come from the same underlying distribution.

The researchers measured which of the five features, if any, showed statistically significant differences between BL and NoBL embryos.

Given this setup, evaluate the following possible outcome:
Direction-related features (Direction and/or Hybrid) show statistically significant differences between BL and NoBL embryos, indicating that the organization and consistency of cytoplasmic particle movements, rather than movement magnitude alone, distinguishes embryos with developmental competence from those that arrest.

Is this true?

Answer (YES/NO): NO